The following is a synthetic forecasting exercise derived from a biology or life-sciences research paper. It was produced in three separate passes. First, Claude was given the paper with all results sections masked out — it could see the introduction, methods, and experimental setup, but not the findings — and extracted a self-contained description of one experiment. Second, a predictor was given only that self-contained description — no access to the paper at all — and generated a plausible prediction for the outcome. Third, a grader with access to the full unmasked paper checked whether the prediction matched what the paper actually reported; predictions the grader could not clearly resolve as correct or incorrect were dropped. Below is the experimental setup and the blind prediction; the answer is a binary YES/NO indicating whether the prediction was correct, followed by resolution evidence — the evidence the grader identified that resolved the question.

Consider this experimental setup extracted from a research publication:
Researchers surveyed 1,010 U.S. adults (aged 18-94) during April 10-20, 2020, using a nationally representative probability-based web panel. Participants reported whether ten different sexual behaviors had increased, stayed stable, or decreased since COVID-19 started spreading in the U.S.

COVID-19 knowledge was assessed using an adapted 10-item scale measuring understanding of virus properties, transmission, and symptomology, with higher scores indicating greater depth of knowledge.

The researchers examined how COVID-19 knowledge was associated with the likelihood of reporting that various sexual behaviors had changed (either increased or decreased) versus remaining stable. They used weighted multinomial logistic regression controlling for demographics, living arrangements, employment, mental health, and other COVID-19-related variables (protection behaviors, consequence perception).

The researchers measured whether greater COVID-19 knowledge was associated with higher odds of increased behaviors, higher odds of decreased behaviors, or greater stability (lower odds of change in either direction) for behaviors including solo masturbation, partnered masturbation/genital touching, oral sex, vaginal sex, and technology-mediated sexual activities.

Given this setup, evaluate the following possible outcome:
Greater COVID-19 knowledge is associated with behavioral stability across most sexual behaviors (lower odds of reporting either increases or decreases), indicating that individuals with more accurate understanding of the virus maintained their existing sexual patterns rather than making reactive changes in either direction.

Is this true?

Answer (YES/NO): YES